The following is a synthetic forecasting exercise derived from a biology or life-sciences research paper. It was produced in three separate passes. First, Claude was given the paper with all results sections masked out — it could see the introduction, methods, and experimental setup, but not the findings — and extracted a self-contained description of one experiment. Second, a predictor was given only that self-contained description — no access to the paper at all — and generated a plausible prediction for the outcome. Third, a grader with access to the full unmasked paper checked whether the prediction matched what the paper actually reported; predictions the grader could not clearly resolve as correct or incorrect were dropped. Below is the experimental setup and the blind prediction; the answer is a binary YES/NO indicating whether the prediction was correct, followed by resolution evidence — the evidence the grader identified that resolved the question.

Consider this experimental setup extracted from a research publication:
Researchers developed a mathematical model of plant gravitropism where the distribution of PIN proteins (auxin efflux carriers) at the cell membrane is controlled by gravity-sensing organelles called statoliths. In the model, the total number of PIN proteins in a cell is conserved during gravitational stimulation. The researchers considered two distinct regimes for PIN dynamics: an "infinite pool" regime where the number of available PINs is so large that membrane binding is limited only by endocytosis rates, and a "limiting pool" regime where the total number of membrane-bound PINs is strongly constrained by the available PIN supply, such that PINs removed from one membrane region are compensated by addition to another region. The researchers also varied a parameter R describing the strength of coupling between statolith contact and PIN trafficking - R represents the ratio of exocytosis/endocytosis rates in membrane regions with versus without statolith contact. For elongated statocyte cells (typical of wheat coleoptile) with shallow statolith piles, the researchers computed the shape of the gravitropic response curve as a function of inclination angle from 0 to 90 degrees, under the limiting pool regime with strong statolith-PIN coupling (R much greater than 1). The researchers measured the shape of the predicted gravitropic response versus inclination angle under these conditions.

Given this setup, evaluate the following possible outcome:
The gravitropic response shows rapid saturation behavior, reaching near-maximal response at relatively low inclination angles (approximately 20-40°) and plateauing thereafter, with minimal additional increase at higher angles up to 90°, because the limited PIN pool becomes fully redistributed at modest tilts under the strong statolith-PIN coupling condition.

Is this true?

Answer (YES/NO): NO